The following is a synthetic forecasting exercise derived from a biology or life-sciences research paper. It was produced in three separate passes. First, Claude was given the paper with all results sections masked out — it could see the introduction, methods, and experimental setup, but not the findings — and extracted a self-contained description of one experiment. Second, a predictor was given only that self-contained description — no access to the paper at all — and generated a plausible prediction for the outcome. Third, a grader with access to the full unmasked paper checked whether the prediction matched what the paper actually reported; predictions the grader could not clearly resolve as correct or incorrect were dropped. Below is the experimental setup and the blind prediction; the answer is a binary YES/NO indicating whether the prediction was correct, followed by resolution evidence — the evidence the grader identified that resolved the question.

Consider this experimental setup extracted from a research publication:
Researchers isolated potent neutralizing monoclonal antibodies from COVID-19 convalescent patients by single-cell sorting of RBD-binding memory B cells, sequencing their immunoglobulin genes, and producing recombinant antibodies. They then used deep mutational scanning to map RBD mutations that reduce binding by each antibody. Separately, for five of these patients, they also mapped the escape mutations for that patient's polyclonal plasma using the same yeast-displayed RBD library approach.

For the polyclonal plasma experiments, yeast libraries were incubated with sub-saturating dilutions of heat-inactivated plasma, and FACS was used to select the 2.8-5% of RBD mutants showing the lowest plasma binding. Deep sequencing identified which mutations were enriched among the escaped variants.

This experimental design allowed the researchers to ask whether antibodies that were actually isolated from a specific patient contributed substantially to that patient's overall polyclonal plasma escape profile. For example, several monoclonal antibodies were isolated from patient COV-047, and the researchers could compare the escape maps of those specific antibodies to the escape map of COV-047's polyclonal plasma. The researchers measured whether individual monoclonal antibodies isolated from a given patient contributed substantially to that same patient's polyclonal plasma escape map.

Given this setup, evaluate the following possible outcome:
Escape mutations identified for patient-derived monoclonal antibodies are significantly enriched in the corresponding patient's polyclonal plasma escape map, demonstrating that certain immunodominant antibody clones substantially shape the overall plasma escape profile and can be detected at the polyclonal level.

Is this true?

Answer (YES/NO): NO